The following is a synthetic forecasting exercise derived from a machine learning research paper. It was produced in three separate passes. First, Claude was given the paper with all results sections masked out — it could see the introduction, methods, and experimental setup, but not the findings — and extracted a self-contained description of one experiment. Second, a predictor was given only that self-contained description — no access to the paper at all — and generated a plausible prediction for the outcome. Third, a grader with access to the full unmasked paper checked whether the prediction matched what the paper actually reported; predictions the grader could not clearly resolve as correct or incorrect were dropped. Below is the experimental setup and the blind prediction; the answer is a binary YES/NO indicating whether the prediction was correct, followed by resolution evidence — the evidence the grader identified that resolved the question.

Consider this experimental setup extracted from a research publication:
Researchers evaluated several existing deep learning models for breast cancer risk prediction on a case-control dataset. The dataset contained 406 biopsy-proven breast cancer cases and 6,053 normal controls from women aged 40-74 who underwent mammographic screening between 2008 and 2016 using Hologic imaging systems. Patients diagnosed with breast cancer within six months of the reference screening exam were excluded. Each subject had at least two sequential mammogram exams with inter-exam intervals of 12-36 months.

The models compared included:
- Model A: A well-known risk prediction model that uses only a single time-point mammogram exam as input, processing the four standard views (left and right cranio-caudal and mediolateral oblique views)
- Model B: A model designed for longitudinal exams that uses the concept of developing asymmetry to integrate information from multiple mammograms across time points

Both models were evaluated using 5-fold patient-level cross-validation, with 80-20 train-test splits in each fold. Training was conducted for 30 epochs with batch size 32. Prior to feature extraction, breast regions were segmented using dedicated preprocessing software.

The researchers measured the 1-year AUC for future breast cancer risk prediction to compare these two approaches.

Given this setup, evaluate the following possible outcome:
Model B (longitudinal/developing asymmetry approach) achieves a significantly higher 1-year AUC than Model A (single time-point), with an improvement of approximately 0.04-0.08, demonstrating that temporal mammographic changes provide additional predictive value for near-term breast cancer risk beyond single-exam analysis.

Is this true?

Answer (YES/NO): NO